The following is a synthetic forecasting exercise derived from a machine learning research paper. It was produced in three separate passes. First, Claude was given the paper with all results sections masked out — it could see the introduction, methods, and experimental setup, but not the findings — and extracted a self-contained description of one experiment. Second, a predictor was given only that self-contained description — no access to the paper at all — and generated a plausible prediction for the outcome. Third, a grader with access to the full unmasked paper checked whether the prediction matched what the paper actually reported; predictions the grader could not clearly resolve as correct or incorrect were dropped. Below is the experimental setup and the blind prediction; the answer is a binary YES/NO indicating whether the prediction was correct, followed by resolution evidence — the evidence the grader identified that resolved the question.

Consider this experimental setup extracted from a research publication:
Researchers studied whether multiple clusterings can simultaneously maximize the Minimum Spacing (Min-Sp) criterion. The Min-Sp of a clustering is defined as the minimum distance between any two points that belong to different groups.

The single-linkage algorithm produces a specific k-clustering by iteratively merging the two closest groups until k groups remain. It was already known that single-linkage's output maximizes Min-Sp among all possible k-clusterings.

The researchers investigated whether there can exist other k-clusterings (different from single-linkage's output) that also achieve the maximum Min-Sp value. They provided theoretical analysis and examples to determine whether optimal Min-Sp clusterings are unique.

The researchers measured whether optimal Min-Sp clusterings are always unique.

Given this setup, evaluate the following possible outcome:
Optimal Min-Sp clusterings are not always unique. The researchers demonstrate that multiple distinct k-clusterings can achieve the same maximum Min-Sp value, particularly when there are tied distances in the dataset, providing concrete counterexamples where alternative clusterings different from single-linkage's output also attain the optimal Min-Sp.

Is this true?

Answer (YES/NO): NO